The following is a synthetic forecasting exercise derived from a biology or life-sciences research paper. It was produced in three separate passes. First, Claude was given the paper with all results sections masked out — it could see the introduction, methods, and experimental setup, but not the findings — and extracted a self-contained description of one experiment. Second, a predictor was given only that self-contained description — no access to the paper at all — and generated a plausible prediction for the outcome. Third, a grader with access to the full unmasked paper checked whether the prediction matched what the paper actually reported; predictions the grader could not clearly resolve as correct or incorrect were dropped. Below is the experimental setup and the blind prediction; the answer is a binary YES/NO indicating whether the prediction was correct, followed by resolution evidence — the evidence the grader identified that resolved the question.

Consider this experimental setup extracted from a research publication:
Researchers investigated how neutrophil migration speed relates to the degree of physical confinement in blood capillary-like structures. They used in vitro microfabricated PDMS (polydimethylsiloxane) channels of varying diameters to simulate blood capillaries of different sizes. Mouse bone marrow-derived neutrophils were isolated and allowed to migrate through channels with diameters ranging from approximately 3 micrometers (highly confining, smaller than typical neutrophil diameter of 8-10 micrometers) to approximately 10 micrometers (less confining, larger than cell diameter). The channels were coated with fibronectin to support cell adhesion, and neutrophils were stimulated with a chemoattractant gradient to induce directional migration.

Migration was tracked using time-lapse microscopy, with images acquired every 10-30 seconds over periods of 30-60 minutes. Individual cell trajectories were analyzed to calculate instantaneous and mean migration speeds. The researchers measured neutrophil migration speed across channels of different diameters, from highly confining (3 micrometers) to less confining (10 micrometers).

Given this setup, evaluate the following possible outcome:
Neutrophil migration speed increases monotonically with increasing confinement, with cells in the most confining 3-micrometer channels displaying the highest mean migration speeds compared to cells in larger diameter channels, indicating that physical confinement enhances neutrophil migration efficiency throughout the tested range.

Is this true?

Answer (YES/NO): NO